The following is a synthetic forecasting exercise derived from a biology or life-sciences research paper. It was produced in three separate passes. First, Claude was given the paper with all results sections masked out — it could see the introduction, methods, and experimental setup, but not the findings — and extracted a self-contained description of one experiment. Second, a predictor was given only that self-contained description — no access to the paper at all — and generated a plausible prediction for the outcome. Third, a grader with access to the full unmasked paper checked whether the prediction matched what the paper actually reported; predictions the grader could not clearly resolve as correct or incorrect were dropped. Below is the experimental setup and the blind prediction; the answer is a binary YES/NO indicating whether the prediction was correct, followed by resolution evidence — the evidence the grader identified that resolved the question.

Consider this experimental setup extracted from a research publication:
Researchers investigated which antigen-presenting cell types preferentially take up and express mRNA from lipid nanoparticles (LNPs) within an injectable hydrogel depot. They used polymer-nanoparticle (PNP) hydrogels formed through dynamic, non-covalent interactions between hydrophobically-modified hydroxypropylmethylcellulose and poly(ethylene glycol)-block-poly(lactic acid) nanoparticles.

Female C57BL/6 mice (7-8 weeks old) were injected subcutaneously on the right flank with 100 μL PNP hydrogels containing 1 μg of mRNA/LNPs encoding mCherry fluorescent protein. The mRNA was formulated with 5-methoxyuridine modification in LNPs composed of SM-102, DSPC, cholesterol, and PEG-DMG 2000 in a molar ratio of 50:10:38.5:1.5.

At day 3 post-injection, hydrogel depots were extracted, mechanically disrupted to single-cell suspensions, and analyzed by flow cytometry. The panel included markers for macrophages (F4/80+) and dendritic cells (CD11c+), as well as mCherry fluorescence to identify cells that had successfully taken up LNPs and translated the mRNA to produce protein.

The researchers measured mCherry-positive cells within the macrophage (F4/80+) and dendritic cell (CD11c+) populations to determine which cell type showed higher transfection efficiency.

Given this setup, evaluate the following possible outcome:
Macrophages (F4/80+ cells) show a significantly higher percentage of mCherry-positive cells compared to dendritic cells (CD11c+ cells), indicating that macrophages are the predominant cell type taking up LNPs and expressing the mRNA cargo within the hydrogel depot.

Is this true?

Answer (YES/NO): NO